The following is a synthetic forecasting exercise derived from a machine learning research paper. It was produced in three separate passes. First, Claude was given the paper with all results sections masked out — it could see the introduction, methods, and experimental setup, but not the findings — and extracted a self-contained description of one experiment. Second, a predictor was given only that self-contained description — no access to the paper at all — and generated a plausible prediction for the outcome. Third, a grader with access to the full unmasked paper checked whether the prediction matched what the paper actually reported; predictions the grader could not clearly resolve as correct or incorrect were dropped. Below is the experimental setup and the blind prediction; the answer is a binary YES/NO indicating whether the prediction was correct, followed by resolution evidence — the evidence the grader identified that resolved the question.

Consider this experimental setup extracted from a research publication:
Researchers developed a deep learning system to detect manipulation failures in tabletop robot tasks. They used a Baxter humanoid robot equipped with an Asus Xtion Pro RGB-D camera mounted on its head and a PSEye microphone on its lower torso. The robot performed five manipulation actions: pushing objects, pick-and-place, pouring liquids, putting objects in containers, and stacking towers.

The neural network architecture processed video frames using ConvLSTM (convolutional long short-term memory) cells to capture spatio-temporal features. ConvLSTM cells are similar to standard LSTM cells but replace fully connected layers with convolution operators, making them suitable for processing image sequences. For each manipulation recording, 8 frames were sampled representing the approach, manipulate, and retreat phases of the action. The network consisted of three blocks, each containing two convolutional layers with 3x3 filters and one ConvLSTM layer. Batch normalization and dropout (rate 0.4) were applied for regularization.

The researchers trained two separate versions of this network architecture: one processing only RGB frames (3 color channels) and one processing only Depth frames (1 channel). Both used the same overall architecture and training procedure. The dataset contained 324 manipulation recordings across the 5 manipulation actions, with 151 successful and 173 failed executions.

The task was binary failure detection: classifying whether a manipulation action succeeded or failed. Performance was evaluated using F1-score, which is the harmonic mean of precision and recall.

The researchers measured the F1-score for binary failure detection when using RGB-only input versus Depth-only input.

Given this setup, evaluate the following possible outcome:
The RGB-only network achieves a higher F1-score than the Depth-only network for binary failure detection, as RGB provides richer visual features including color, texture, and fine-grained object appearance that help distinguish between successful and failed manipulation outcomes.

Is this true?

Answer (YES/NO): YES